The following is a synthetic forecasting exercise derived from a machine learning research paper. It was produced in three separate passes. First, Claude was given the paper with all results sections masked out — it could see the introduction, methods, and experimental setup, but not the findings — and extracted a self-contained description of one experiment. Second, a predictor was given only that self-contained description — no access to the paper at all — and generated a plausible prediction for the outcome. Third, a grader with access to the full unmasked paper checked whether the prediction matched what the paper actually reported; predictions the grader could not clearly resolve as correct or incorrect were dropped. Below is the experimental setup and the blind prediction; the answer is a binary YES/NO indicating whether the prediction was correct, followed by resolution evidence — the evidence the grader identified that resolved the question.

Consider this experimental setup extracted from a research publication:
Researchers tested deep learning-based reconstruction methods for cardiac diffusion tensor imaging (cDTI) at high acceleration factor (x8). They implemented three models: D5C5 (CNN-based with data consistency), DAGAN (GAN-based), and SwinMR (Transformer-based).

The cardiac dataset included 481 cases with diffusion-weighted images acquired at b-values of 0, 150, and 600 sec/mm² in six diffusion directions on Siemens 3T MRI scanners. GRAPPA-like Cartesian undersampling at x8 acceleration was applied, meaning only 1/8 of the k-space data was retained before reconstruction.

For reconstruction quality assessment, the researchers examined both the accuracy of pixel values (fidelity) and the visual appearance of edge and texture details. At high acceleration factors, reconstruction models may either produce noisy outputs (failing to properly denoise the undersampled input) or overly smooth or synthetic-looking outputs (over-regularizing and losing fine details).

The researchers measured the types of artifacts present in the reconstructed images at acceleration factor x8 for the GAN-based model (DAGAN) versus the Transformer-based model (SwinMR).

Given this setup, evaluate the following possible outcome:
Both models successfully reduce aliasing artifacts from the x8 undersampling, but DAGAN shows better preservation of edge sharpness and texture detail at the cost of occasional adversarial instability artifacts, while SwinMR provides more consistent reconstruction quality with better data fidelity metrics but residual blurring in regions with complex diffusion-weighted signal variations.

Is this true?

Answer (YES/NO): NO